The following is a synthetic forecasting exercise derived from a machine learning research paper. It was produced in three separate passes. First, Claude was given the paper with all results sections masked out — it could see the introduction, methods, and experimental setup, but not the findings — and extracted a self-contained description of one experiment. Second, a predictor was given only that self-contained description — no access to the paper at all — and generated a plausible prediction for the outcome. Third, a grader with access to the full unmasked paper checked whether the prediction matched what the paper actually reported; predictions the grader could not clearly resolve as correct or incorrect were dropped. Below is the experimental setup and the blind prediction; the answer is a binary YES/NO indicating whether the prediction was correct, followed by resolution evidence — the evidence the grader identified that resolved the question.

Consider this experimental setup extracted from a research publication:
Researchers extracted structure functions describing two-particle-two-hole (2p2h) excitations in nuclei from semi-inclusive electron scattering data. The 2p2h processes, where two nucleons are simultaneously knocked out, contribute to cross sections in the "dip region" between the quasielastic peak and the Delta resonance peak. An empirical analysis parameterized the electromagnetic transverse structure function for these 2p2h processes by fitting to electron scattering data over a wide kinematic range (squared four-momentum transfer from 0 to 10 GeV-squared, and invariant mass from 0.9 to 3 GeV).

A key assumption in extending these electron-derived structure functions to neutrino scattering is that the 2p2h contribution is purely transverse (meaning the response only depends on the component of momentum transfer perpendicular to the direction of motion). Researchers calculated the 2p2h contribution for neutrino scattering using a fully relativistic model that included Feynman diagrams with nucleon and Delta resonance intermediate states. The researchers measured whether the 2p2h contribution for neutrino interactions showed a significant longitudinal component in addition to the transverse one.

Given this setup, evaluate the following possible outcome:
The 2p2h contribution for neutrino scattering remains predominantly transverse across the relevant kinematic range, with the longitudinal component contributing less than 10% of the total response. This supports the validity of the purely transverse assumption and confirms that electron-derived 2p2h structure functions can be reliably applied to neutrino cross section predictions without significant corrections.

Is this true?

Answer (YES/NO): NO